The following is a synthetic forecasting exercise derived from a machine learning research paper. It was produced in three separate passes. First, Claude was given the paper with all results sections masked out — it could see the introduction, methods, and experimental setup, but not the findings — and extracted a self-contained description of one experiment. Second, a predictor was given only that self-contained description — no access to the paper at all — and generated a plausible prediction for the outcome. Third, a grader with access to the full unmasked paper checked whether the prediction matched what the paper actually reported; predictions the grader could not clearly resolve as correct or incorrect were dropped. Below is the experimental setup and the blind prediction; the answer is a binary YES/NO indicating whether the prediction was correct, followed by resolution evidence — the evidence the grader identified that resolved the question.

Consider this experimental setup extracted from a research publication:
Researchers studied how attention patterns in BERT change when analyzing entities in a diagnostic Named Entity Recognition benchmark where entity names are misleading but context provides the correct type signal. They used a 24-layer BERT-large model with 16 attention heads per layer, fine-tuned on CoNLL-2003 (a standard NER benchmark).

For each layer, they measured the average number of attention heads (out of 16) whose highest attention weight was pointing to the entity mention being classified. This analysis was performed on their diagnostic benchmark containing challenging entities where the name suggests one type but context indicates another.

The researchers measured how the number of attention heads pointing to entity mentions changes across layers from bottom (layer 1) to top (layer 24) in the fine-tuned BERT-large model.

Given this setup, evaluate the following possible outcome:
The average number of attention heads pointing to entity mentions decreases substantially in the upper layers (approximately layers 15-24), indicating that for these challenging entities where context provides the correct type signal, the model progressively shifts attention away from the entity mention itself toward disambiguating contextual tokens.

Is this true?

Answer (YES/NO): NO